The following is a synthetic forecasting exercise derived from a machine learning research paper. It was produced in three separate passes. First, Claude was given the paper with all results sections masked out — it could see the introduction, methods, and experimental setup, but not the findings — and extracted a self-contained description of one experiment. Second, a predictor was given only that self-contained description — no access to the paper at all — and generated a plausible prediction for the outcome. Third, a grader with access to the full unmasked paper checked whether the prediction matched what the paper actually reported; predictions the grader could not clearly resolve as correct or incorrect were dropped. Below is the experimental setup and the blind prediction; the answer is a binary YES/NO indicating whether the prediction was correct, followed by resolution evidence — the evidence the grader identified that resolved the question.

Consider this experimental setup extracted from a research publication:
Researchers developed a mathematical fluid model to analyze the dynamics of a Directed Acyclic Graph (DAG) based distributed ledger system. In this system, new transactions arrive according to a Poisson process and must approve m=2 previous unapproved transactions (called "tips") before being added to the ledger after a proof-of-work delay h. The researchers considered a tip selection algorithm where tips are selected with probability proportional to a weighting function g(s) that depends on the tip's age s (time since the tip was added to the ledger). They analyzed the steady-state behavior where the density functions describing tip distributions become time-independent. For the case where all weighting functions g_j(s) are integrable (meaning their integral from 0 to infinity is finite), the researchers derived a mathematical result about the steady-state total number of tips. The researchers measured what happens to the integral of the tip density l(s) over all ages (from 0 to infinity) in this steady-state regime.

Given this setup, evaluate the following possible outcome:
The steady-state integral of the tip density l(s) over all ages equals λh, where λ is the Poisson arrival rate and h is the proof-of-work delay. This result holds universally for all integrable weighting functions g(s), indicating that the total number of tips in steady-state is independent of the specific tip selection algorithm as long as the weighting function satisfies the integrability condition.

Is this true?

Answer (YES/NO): NO